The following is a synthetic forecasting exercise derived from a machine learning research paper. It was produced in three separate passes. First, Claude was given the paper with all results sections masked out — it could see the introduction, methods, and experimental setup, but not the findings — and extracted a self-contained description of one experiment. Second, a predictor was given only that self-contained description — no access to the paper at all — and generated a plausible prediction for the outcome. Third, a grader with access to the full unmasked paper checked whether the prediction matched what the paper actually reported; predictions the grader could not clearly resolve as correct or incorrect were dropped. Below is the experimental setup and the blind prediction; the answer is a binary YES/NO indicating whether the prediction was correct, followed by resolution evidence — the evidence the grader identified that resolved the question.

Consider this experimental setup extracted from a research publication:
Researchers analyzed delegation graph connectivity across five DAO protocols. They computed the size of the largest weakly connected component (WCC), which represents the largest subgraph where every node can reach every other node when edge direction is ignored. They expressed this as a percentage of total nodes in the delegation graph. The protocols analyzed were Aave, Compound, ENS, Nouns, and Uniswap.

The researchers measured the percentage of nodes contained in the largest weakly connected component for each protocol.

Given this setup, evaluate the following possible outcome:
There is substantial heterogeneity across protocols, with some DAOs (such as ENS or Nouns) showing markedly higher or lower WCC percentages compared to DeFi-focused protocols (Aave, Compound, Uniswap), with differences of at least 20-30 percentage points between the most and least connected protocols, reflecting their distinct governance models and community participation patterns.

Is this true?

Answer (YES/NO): NO